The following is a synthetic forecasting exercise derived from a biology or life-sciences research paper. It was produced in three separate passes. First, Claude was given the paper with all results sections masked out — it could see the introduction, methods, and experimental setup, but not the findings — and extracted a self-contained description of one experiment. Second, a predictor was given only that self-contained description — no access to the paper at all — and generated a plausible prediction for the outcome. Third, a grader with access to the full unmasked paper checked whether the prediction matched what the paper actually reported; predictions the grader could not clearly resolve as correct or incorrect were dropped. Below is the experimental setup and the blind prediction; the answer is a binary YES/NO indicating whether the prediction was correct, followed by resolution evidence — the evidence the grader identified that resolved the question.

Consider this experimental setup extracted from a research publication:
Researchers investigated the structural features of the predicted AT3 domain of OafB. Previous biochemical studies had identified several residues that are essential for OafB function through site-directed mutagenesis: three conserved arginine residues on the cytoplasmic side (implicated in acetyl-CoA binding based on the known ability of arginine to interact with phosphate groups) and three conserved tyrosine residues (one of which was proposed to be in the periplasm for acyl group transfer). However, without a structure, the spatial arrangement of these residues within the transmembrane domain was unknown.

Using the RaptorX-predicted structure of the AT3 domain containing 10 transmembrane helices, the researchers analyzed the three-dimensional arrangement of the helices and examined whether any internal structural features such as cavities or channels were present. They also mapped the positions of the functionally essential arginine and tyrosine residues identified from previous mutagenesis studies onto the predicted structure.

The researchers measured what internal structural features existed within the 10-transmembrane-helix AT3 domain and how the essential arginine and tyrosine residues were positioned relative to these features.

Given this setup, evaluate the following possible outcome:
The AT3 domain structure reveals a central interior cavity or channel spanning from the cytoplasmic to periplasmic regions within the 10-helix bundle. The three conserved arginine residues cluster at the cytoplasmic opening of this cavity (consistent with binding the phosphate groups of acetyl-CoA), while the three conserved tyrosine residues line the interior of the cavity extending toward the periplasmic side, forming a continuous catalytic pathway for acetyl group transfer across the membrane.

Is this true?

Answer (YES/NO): NO